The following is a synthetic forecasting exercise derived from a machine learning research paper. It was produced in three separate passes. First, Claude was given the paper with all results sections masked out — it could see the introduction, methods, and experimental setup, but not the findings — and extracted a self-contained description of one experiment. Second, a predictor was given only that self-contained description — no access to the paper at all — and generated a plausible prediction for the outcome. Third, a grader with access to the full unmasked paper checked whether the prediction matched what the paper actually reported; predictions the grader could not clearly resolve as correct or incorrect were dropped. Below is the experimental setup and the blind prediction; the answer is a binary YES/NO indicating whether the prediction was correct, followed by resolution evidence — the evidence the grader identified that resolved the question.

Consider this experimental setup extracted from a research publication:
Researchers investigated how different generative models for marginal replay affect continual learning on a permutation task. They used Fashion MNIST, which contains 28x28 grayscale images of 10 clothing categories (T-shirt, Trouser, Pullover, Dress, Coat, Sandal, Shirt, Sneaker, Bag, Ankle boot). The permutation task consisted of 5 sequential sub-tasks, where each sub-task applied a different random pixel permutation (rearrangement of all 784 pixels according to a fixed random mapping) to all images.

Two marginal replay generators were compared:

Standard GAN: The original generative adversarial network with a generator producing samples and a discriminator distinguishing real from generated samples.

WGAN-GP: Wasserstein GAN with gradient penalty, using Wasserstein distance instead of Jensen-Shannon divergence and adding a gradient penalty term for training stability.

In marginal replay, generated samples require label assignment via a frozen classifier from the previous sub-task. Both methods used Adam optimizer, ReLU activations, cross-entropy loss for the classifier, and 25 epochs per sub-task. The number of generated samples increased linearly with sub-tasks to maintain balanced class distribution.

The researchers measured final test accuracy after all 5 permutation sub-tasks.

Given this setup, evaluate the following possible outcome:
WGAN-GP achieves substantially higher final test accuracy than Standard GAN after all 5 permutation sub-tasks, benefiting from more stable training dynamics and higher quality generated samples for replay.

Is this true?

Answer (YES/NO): NO